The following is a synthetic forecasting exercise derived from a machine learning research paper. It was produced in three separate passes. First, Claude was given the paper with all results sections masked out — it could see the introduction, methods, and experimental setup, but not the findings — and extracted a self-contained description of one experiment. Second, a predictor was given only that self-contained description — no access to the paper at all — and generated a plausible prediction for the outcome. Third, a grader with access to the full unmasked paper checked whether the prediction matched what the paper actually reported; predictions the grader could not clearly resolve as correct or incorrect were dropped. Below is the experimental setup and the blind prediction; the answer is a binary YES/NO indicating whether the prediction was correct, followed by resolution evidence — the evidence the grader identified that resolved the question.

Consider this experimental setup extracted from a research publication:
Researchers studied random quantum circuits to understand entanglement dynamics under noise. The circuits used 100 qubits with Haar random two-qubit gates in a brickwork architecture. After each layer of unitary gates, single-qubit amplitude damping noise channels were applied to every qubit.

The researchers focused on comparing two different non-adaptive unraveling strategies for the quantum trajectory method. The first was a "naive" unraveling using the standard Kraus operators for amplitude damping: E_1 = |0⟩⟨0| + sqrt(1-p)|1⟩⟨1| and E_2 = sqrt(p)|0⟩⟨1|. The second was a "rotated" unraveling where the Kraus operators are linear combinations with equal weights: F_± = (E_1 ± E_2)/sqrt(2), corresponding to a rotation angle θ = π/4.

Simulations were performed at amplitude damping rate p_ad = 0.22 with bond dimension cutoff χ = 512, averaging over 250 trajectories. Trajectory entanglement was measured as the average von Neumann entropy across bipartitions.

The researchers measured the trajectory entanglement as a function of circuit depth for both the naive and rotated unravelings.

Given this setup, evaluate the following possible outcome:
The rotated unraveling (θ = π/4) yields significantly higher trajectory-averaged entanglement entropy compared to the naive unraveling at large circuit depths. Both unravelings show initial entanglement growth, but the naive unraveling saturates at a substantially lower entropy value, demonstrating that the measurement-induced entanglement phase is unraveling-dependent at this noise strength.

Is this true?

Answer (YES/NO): NO